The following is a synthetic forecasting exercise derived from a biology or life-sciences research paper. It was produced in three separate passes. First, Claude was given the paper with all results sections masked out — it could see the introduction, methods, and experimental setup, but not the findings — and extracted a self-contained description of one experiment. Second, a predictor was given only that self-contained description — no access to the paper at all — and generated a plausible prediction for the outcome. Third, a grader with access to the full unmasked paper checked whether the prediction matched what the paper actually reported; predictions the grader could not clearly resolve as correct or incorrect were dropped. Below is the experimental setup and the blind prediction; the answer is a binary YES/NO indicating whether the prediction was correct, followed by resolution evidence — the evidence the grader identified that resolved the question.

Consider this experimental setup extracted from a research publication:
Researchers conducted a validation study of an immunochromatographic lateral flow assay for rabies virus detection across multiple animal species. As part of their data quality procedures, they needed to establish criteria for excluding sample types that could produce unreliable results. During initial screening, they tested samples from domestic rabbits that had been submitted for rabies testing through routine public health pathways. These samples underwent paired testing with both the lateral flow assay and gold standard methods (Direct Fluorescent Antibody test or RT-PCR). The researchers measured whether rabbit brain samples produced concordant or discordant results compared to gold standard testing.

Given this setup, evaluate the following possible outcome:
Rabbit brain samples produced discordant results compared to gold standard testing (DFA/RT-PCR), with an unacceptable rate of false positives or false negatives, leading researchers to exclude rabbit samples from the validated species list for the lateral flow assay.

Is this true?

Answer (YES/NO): YES